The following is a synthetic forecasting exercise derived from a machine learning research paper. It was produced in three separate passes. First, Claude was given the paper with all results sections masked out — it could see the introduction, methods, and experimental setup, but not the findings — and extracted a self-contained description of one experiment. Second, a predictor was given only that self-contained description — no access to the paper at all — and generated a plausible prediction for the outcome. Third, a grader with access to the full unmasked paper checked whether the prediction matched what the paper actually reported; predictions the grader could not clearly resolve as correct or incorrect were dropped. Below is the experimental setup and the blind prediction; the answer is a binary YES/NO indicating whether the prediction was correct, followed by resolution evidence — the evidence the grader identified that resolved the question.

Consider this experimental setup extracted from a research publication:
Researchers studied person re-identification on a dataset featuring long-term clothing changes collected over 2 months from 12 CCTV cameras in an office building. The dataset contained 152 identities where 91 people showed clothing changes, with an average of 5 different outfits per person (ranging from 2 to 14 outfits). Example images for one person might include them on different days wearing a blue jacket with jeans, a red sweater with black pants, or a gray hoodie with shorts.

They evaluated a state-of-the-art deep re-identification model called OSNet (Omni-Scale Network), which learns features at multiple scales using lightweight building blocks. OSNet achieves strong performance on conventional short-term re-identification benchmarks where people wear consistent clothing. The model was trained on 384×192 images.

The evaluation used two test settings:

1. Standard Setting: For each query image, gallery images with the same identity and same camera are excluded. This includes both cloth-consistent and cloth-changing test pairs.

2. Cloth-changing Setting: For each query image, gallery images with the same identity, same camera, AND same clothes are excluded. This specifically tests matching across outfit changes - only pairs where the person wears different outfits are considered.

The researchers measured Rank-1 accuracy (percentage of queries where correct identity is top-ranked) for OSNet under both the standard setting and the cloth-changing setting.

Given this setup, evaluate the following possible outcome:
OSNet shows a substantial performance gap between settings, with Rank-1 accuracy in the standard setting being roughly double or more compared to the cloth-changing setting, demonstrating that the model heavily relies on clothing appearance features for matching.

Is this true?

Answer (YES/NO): YES